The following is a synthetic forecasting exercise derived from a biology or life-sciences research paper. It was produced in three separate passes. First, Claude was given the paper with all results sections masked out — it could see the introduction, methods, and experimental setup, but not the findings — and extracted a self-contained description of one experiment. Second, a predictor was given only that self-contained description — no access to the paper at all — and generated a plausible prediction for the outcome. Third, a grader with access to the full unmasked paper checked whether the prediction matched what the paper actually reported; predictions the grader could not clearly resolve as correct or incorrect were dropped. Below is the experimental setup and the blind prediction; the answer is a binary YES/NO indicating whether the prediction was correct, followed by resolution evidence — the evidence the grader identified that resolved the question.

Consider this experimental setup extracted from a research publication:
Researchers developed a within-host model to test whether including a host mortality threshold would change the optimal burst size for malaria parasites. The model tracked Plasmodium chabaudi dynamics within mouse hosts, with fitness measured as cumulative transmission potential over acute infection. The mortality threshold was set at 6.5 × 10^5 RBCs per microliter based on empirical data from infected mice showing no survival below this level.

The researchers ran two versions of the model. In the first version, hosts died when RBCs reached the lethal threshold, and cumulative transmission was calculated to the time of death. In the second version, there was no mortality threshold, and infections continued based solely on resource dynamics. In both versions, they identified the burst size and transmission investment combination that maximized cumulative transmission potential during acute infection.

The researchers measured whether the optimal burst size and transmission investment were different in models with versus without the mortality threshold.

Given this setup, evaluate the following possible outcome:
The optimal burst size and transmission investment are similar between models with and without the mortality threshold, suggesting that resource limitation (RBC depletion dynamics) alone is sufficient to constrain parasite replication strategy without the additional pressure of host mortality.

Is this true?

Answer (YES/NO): YES